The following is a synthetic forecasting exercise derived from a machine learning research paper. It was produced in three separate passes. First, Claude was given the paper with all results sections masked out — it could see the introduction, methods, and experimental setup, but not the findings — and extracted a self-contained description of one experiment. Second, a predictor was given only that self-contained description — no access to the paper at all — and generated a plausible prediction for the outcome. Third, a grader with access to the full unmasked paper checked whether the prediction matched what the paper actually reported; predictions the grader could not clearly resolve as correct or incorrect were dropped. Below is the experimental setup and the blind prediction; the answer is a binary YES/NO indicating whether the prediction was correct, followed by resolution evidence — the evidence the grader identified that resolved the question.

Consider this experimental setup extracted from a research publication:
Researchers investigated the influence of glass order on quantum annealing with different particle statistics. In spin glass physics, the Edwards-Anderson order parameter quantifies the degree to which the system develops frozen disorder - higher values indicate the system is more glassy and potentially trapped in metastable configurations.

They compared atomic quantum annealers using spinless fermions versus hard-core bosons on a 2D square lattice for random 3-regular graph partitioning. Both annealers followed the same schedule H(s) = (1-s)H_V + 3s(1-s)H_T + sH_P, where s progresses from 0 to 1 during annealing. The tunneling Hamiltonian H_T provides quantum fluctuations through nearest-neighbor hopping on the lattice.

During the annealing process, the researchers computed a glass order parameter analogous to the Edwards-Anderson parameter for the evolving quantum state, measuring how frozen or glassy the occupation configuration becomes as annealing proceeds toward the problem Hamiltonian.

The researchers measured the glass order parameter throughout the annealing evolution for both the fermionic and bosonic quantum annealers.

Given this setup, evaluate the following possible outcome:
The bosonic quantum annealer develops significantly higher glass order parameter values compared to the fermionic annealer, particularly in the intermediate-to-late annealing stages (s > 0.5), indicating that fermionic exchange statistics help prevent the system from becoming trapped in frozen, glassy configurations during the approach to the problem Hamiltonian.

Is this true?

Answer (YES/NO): NO